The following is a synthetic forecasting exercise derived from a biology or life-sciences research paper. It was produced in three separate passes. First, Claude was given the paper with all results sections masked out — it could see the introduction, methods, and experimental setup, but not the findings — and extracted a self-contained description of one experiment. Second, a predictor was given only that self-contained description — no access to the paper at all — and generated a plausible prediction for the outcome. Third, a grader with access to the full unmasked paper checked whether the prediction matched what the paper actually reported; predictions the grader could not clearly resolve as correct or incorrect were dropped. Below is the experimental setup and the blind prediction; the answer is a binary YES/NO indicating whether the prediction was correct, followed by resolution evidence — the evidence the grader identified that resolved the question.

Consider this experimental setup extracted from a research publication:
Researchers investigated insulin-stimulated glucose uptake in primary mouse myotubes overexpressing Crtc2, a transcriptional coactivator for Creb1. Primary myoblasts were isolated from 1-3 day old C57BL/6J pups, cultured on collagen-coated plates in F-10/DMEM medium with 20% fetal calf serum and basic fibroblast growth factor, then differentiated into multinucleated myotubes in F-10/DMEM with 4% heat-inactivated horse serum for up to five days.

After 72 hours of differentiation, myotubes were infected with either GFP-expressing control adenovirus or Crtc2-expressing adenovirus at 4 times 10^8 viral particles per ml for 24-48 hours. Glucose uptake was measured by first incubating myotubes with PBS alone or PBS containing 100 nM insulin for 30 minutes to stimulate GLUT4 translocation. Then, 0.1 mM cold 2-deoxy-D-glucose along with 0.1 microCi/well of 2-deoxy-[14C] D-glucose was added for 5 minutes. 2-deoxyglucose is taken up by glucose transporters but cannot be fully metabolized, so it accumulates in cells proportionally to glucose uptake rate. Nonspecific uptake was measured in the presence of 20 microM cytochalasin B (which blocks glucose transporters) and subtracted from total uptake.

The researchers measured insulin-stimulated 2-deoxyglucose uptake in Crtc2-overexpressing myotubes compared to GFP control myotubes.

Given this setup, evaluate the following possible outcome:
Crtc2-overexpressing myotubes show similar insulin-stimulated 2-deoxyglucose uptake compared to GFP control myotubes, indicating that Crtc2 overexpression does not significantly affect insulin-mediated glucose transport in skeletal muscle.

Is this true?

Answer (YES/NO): NO